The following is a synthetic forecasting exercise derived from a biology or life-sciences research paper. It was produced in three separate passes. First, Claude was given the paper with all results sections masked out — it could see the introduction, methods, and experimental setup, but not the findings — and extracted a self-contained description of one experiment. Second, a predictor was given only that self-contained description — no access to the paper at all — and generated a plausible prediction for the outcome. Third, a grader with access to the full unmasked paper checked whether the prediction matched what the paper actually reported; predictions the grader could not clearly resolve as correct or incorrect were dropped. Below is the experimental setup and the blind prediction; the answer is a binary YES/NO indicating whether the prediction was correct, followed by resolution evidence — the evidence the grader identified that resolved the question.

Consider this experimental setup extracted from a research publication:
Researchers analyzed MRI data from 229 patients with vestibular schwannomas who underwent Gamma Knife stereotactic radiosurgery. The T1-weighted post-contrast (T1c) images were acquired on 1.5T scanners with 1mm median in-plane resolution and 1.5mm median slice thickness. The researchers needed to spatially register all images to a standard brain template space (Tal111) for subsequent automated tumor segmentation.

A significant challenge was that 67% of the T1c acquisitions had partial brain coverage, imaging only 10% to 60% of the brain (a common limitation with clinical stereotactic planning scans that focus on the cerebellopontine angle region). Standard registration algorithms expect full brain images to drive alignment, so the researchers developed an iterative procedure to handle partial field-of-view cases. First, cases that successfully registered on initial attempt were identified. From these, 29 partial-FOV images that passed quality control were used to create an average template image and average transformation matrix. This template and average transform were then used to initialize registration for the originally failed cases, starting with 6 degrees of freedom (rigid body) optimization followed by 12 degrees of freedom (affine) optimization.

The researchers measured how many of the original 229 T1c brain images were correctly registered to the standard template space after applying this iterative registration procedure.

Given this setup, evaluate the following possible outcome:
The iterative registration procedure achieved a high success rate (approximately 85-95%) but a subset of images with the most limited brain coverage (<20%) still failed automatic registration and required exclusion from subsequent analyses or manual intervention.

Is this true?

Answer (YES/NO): NO